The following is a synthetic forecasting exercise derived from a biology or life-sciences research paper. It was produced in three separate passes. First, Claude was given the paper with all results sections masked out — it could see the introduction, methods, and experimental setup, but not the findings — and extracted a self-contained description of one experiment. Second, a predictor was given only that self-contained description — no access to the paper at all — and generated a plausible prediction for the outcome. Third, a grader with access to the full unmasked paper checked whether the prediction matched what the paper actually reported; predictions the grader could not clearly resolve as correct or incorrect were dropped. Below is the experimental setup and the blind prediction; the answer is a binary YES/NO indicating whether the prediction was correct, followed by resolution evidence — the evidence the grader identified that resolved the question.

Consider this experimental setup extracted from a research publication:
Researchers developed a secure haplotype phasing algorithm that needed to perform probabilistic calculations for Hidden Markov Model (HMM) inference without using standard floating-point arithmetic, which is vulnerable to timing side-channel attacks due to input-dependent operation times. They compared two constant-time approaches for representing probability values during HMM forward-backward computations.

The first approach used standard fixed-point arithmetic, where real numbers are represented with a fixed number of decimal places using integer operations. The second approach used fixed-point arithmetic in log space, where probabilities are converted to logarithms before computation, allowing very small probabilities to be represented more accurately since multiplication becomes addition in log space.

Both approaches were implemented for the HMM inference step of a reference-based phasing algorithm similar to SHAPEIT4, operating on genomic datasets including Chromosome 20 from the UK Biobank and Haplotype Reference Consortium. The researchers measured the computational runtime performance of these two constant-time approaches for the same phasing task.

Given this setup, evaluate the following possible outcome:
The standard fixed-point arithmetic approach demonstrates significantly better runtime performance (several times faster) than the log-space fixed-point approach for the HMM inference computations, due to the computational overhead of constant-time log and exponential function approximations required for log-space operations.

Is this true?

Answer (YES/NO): YES